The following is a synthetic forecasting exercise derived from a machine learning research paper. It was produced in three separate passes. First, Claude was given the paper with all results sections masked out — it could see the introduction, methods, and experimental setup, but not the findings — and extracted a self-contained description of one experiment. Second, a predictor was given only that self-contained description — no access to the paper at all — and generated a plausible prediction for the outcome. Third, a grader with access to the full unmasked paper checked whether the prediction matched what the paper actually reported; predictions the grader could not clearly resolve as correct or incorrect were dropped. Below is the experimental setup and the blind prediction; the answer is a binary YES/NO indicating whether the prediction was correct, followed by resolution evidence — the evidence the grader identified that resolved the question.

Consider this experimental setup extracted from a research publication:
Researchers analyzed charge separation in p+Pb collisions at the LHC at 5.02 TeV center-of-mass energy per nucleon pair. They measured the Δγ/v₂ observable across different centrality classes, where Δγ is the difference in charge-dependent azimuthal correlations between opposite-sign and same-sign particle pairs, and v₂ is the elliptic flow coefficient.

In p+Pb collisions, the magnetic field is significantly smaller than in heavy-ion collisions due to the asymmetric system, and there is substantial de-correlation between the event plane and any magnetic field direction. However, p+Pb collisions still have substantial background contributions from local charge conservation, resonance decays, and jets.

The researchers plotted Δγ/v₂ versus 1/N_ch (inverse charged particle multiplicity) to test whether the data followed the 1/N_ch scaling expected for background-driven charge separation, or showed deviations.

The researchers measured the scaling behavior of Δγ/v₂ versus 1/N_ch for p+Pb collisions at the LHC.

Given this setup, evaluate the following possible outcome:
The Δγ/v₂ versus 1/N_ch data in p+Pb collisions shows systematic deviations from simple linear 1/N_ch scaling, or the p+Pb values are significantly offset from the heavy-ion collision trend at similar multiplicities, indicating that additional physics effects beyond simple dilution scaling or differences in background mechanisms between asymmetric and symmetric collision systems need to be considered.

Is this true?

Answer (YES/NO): NO